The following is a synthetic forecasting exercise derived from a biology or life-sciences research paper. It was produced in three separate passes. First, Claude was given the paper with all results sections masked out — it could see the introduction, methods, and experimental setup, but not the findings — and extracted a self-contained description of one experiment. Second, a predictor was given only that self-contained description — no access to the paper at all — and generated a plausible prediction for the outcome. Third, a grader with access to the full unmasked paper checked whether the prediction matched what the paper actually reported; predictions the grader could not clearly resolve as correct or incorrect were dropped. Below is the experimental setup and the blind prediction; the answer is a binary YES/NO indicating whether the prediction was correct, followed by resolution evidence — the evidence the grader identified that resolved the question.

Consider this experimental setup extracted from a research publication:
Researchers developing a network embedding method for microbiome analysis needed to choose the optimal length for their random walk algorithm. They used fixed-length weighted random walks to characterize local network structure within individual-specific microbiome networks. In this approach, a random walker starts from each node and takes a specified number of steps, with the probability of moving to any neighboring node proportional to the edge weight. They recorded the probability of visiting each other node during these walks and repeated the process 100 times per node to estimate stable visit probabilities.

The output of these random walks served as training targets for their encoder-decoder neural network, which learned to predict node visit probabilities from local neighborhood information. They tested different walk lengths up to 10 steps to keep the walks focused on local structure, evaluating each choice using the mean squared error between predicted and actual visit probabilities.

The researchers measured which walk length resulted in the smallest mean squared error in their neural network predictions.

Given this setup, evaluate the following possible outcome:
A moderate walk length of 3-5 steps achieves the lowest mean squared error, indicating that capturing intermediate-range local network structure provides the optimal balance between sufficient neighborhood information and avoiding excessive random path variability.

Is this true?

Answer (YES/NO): YES